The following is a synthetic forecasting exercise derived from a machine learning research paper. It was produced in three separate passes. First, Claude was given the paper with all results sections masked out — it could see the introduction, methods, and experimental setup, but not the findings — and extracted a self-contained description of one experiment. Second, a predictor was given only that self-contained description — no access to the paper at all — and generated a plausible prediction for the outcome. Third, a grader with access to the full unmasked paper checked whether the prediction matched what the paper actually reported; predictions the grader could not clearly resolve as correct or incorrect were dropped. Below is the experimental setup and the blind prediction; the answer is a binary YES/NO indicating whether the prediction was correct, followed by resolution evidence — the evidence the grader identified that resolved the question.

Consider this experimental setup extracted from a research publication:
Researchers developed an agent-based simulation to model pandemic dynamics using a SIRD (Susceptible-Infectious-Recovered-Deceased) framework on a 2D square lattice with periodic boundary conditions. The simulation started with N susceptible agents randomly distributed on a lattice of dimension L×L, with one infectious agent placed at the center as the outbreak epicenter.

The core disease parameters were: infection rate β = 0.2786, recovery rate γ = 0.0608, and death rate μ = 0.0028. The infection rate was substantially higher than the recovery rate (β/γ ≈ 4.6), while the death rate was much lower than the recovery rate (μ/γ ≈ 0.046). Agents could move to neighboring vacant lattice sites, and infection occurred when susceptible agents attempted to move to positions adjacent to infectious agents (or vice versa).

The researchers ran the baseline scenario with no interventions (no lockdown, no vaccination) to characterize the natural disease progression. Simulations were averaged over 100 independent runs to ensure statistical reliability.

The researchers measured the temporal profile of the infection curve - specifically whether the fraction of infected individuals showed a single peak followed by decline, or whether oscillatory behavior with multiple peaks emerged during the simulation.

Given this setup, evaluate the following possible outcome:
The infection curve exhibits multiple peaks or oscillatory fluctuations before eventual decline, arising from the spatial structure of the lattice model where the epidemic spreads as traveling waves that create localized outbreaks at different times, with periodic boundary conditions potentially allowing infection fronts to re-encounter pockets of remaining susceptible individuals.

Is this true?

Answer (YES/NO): NO